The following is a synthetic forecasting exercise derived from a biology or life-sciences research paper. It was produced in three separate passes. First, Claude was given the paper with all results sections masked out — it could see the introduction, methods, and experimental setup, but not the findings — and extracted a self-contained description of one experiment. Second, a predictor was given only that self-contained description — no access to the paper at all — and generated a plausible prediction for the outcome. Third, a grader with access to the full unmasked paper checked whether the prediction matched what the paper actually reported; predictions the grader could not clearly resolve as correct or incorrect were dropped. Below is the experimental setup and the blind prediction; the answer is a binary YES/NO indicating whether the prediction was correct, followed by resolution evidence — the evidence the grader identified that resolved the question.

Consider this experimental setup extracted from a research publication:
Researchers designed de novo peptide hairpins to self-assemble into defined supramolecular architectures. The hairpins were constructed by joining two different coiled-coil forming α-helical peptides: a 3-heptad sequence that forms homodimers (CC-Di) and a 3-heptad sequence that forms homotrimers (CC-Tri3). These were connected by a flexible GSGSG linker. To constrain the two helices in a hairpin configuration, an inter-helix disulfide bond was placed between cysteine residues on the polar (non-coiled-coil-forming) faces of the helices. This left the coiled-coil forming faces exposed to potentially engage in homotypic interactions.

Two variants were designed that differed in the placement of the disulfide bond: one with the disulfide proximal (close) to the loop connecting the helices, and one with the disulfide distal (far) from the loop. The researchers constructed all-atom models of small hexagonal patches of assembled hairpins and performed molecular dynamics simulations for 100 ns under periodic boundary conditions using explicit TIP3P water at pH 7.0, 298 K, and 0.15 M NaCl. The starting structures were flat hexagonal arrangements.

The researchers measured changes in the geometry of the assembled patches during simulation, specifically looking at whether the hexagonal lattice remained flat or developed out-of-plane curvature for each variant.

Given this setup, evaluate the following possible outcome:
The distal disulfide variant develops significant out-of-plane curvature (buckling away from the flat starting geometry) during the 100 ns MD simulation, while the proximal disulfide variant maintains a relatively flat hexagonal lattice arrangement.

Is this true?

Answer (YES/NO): NO